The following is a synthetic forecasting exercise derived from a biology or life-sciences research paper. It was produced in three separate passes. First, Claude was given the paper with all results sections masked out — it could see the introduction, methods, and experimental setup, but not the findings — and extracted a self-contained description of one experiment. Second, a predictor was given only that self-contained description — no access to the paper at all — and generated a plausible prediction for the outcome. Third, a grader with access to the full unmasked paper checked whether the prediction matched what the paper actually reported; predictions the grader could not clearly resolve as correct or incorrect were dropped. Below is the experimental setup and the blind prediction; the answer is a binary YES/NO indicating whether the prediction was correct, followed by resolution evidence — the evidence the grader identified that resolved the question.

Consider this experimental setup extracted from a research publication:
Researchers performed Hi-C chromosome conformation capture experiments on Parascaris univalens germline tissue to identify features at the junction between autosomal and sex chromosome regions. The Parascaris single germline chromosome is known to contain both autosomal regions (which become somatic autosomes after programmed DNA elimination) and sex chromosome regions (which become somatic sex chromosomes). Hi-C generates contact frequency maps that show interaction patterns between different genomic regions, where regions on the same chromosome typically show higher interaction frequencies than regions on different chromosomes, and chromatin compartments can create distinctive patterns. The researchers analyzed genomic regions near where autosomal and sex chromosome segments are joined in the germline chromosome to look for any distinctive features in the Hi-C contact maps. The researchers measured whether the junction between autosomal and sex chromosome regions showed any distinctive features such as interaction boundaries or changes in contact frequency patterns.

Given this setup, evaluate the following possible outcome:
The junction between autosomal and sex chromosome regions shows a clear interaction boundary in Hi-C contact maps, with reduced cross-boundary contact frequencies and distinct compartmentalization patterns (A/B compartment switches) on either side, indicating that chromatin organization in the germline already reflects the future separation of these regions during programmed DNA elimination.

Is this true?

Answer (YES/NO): NO